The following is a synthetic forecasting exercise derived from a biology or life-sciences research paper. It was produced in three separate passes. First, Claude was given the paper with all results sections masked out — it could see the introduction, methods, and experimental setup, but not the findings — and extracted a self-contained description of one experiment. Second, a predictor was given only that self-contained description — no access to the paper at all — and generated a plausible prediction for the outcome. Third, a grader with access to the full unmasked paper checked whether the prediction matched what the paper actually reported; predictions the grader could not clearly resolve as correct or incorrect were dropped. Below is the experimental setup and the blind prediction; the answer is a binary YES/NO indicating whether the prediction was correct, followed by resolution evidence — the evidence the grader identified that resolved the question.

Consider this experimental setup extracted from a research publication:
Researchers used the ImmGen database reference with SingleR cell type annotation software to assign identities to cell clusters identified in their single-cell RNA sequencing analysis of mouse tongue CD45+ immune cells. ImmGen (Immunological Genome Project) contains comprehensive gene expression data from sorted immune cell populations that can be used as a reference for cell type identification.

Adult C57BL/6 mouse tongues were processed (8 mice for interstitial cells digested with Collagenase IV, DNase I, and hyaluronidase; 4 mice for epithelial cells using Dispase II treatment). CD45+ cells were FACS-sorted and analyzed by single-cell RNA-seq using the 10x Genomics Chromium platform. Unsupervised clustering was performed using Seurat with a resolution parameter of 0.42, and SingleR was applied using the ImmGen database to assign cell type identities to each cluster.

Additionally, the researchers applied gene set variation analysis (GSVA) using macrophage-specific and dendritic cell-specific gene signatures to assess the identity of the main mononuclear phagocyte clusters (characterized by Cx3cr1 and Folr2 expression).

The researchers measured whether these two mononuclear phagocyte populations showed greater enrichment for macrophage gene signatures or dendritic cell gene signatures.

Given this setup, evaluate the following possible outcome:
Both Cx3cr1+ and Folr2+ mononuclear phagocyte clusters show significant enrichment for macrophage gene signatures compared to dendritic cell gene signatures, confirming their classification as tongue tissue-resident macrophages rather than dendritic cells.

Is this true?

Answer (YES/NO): YES